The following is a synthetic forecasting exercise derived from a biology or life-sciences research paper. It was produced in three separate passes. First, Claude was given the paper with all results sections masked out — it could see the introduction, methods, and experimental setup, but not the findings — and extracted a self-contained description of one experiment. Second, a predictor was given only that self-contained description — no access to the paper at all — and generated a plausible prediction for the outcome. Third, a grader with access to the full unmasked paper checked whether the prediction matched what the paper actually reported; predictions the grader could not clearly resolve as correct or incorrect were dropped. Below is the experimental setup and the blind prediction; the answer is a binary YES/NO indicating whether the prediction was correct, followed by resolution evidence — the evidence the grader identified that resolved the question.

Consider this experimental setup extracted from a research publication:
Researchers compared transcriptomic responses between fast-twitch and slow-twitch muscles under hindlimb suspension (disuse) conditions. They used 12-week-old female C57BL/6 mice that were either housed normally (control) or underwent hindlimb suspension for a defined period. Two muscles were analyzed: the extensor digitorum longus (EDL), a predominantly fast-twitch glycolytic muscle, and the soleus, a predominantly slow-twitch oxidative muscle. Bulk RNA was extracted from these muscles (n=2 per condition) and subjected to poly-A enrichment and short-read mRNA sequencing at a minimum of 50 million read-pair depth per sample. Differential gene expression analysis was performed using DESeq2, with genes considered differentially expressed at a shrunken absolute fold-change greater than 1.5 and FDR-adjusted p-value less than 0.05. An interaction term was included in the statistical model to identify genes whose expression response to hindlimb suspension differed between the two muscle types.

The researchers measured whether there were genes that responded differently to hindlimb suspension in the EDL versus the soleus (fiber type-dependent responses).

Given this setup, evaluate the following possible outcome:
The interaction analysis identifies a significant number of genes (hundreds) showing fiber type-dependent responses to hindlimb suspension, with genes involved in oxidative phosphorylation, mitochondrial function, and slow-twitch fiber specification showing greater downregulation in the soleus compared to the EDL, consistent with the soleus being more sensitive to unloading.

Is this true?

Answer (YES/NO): NO